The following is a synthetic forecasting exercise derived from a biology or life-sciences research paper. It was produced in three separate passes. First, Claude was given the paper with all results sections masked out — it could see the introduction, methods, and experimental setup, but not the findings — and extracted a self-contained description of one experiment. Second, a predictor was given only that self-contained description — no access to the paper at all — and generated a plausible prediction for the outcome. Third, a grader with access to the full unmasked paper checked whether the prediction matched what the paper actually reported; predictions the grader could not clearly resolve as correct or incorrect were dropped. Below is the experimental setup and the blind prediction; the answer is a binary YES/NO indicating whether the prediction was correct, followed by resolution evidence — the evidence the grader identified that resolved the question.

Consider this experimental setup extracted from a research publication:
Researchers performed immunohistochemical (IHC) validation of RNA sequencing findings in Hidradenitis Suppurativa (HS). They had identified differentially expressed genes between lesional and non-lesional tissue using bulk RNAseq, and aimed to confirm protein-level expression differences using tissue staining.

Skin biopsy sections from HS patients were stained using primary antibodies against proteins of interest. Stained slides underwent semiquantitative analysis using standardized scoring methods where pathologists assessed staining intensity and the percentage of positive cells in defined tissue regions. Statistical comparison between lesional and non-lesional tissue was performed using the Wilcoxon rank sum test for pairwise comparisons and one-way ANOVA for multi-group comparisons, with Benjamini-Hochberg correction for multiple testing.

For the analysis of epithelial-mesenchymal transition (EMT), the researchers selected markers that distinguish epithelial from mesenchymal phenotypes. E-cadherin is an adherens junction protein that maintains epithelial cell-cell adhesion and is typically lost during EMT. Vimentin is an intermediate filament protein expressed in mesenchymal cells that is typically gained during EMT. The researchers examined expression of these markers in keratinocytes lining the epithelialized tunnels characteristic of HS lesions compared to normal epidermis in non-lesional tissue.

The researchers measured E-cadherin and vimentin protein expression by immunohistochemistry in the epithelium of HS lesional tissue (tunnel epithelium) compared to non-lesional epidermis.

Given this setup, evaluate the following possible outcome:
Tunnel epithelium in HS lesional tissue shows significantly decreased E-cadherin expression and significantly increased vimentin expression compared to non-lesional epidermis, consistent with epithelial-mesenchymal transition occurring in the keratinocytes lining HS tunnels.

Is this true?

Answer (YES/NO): NO